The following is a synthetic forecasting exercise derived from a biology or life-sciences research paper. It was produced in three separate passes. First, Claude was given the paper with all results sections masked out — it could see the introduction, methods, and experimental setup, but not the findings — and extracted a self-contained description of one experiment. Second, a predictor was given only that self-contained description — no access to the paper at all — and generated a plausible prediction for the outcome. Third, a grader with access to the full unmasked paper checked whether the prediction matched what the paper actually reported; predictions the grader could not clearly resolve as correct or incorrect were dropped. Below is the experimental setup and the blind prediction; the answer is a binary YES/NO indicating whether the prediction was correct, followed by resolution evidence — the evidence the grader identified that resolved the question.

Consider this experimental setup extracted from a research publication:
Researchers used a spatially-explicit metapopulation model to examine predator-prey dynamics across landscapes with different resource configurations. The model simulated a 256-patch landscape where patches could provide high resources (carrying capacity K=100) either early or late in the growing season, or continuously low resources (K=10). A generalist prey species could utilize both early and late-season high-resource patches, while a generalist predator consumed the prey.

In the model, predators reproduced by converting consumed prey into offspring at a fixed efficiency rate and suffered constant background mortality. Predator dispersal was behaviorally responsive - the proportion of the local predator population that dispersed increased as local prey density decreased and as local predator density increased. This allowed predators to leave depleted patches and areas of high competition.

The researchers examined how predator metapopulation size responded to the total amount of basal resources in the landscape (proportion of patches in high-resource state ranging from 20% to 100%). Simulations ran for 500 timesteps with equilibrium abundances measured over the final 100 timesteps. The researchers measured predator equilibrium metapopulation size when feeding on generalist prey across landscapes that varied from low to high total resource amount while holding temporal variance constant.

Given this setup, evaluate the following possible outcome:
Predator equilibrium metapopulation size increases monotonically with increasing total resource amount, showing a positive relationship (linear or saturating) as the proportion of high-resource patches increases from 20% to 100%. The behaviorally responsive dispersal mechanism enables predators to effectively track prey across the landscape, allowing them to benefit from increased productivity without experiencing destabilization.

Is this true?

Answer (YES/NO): NO